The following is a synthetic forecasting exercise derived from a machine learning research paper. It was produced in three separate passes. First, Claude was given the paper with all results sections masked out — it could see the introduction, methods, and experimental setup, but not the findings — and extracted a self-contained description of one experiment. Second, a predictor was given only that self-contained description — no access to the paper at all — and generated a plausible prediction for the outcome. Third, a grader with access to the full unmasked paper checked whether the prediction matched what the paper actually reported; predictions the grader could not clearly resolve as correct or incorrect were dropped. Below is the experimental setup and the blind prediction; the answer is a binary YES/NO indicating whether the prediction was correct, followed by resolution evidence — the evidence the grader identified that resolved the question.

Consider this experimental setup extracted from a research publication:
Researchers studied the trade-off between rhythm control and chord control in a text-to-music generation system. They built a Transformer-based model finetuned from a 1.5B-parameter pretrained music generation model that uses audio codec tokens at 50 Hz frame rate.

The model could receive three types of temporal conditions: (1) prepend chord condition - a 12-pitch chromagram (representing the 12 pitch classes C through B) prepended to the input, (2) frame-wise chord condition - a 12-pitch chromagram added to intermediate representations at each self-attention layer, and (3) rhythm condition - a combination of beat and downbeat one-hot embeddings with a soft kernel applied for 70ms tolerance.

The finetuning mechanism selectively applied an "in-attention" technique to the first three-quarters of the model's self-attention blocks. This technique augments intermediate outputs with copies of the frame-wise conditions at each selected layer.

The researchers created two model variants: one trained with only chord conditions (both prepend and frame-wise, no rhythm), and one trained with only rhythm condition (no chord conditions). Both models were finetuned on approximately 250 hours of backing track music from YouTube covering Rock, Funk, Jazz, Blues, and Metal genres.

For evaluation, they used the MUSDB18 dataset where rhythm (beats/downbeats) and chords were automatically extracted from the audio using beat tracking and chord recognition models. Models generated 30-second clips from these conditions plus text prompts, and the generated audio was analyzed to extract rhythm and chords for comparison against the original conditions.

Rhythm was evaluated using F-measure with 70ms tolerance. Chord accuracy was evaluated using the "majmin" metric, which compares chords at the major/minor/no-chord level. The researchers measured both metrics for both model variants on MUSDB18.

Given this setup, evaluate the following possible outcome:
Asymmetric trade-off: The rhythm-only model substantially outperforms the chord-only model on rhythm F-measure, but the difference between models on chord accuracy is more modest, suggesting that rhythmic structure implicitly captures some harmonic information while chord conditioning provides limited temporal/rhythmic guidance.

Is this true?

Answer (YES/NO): NO